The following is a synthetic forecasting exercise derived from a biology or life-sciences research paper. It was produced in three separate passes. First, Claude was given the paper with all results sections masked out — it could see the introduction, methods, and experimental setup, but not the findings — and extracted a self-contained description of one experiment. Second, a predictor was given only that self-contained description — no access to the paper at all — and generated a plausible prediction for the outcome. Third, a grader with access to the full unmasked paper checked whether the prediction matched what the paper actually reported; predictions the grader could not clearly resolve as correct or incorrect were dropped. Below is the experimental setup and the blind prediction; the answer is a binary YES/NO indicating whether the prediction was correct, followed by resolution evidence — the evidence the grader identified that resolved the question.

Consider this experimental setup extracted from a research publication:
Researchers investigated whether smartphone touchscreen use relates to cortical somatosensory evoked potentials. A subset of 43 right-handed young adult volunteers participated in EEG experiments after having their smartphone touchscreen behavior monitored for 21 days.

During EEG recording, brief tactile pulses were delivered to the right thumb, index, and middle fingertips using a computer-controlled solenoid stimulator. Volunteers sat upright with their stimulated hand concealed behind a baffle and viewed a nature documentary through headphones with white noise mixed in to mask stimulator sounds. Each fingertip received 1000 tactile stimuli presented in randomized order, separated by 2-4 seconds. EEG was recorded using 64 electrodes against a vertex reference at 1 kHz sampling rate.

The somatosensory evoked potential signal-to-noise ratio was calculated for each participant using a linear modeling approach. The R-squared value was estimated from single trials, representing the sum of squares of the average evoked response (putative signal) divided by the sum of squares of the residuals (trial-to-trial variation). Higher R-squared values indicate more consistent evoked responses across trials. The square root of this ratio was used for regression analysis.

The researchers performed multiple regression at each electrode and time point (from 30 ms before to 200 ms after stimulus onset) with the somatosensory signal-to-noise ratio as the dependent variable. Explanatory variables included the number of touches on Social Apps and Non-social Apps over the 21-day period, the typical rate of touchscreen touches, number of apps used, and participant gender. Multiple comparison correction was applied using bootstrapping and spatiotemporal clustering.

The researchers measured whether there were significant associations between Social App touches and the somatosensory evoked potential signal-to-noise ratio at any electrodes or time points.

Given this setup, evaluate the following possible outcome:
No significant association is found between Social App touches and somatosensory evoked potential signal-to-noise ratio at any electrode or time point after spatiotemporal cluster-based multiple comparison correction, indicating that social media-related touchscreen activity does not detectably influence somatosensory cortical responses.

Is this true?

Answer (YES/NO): NO